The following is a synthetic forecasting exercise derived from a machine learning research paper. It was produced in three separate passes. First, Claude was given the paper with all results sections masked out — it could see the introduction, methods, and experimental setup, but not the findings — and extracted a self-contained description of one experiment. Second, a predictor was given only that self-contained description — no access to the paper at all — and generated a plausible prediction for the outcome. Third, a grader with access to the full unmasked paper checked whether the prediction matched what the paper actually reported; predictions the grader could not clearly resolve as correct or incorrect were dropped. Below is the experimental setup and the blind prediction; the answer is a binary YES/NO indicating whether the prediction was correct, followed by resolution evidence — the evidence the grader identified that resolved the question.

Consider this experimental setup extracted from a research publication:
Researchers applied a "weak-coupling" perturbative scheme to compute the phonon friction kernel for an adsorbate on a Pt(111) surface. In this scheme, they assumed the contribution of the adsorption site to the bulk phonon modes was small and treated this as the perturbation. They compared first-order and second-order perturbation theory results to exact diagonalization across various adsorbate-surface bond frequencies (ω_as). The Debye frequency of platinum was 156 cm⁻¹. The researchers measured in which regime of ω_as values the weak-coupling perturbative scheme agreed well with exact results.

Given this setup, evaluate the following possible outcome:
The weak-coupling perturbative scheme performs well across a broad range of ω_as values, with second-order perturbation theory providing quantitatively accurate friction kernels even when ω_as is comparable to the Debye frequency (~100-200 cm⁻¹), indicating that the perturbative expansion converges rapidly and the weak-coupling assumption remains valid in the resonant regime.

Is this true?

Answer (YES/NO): NO